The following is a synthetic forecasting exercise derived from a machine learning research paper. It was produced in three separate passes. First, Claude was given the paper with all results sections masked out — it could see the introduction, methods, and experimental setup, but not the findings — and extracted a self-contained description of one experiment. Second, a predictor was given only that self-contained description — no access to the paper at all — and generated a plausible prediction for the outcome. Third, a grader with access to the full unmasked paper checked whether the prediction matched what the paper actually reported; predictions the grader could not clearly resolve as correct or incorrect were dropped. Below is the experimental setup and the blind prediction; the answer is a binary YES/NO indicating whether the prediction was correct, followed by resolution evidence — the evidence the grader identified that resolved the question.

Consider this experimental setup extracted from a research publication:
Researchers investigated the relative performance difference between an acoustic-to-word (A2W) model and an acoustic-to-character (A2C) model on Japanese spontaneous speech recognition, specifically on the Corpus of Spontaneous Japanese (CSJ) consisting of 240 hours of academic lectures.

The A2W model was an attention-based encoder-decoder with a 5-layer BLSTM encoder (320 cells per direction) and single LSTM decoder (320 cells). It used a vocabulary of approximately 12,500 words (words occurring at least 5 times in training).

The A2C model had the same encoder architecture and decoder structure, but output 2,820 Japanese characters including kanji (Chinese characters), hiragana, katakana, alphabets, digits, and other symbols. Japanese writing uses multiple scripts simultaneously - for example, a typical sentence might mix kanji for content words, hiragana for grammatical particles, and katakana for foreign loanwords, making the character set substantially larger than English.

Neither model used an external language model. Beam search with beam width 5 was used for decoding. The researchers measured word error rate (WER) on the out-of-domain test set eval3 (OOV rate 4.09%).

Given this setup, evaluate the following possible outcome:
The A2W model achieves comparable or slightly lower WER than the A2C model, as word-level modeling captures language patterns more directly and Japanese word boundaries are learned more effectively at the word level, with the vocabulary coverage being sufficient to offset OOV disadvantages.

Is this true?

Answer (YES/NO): NO